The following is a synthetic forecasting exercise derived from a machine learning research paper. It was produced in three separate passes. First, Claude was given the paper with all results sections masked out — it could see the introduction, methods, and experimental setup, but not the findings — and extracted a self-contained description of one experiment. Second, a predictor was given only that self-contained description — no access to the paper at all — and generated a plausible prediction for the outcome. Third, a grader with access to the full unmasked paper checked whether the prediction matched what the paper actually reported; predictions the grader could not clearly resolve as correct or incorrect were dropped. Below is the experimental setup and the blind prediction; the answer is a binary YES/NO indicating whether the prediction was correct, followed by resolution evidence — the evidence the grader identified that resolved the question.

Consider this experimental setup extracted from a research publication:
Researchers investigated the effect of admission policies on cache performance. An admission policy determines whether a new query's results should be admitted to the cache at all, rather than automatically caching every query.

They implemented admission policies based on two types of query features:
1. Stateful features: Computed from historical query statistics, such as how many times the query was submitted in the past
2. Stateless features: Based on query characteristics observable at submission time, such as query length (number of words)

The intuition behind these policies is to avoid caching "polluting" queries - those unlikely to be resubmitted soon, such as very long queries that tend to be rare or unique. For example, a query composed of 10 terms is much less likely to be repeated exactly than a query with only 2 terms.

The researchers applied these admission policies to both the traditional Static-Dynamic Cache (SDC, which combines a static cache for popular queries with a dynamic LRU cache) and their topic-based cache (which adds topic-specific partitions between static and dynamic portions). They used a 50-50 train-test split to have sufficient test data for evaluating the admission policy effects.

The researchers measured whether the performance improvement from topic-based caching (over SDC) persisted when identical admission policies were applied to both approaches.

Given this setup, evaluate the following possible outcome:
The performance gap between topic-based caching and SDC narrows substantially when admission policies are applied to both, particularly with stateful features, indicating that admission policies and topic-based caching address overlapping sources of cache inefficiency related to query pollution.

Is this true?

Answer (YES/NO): NO